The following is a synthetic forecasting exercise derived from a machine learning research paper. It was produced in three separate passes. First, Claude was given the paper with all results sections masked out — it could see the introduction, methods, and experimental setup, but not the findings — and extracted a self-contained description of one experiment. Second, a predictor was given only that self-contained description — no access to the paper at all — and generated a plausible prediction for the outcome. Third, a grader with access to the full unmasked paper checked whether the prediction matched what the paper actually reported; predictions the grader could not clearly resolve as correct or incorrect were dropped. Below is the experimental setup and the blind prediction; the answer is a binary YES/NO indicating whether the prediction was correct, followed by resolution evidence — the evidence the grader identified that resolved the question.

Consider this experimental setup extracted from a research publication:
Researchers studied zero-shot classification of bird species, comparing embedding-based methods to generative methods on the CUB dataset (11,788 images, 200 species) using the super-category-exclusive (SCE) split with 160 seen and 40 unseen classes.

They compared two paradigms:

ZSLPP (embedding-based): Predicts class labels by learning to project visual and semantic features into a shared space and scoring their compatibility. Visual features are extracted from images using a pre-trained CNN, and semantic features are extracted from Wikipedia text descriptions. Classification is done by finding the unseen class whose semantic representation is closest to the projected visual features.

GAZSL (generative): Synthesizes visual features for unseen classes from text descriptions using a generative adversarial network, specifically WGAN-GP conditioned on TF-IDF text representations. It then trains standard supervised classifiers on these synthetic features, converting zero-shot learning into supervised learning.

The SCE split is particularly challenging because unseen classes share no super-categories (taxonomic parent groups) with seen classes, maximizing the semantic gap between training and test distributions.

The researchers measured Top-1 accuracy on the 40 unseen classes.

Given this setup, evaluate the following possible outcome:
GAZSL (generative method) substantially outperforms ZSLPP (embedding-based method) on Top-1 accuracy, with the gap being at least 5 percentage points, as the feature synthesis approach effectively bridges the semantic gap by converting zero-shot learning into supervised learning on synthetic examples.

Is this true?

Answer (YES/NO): NO